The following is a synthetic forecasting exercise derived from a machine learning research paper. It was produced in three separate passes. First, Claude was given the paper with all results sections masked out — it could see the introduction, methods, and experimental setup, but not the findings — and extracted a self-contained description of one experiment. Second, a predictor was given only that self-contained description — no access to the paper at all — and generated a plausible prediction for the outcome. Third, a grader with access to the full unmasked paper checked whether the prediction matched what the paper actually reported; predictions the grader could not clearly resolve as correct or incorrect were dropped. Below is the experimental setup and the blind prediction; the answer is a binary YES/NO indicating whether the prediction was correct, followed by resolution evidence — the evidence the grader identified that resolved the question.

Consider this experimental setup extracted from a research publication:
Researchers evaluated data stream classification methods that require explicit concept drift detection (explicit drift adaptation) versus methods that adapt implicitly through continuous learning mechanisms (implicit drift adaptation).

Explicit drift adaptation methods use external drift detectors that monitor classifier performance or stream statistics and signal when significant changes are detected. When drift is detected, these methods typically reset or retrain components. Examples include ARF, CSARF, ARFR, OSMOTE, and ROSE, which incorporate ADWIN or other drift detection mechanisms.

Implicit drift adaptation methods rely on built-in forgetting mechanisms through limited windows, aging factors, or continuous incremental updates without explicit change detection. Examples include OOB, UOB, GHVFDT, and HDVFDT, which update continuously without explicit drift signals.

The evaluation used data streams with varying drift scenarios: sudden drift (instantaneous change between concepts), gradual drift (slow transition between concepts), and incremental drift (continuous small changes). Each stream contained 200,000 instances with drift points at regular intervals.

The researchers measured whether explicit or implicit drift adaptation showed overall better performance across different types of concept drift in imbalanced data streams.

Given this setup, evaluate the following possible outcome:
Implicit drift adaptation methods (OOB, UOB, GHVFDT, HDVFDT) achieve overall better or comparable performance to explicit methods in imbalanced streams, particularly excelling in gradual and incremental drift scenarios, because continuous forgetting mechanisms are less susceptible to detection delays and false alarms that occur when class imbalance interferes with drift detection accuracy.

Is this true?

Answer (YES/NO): NO